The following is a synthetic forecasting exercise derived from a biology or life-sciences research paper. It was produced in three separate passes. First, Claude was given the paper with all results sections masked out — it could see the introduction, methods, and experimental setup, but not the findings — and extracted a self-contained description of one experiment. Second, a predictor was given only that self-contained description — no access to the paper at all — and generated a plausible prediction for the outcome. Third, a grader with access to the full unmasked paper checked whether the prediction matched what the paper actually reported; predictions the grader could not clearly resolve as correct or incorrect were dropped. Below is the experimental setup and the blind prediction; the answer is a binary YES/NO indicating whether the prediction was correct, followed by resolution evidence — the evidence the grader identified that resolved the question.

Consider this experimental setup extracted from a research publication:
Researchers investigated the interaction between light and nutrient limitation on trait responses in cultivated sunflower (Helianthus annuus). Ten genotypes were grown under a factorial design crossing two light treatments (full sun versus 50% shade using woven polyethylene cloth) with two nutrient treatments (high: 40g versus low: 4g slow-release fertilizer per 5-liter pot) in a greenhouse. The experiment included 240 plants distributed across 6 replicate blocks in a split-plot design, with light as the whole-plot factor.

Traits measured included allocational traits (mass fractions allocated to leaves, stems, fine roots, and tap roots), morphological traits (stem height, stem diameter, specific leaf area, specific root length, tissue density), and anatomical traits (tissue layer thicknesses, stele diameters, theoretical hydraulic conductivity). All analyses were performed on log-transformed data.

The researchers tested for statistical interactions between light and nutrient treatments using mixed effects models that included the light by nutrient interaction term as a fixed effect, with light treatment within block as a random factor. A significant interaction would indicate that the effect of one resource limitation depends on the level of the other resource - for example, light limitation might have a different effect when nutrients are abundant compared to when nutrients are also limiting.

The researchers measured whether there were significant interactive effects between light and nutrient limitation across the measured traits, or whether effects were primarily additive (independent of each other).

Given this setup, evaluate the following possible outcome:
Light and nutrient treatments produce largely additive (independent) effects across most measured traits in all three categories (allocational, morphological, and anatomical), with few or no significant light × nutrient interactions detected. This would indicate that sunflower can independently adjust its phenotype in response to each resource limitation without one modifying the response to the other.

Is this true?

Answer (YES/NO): YES